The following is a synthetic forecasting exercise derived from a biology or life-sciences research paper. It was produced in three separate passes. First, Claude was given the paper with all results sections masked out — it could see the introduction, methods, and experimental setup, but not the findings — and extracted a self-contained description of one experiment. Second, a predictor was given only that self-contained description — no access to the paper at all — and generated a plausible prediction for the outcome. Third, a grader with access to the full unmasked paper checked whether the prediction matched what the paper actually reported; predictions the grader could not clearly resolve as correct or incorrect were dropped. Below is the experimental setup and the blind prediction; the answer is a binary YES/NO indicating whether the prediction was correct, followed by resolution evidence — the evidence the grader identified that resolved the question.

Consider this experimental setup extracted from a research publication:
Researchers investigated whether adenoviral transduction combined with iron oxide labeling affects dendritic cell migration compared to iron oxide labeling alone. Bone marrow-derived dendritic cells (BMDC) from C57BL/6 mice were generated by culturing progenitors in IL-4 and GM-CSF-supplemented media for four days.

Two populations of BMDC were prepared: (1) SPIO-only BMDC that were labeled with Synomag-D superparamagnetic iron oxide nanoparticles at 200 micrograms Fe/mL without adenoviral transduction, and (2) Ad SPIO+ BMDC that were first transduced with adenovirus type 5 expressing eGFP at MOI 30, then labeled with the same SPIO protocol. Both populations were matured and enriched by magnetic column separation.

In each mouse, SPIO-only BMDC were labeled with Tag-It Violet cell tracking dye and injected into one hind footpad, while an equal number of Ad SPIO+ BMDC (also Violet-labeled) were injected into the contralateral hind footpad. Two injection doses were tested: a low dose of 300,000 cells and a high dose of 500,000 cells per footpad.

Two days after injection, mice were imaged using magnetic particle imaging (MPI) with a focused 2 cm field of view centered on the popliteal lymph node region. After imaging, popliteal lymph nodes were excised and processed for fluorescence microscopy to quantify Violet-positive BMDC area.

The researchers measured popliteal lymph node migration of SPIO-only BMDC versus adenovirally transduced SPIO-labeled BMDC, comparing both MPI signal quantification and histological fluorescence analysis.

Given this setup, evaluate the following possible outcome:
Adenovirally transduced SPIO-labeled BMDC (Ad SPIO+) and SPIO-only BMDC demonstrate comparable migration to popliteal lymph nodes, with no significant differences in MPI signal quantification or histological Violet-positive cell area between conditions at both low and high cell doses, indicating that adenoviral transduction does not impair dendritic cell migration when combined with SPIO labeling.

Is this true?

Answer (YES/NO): YES